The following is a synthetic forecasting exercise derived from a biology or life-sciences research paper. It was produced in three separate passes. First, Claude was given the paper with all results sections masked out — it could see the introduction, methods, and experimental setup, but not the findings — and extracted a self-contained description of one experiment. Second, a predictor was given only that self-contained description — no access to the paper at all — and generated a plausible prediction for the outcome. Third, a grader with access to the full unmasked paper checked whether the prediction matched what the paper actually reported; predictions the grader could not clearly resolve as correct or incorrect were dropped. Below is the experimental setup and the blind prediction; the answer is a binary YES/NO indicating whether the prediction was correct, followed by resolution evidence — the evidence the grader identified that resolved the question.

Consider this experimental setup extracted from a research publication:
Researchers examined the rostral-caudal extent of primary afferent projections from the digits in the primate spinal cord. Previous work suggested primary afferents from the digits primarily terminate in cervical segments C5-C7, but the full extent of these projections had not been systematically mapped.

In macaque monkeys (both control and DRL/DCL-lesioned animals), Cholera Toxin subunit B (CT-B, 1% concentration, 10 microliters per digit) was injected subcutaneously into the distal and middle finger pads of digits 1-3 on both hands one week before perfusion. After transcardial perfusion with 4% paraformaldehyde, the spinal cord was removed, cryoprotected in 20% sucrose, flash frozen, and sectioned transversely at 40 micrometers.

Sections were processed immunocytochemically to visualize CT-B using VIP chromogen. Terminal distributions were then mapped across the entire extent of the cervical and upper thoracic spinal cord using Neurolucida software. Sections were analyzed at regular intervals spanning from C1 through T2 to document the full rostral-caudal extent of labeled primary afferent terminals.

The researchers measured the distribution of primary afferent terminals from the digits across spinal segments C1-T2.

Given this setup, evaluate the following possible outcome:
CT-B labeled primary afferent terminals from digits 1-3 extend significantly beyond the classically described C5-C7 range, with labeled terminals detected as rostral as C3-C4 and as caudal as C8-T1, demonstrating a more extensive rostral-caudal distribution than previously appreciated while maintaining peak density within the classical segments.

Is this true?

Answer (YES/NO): NO